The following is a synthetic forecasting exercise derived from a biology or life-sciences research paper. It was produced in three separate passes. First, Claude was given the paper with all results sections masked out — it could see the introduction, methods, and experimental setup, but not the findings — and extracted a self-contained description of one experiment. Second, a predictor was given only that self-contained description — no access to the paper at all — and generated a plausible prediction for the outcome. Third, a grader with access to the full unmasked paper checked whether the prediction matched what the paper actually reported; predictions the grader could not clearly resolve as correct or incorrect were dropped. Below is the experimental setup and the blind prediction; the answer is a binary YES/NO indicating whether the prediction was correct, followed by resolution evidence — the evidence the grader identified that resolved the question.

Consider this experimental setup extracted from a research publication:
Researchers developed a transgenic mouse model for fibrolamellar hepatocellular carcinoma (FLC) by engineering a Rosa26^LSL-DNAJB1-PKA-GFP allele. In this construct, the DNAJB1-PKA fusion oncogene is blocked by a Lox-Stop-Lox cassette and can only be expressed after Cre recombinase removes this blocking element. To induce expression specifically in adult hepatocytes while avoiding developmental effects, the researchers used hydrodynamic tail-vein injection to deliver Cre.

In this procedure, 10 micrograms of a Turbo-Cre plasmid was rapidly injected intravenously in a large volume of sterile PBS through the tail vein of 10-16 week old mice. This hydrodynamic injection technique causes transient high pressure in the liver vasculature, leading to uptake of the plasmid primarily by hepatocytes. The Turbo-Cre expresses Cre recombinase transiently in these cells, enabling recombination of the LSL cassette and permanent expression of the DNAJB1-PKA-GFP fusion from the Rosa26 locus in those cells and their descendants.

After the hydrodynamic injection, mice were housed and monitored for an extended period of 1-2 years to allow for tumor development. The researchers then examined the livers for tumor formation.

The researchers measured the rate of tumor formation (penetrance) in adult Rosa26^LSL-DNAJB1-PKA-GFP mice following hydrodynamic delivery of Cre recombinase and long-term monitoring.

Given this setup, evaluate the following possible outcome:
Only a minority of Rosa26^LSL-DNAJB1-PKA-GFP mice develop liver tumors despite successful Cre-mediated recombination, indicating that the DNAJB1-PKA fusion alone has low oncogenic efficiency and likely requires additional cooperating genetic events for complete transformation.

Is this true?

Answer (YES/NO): YES